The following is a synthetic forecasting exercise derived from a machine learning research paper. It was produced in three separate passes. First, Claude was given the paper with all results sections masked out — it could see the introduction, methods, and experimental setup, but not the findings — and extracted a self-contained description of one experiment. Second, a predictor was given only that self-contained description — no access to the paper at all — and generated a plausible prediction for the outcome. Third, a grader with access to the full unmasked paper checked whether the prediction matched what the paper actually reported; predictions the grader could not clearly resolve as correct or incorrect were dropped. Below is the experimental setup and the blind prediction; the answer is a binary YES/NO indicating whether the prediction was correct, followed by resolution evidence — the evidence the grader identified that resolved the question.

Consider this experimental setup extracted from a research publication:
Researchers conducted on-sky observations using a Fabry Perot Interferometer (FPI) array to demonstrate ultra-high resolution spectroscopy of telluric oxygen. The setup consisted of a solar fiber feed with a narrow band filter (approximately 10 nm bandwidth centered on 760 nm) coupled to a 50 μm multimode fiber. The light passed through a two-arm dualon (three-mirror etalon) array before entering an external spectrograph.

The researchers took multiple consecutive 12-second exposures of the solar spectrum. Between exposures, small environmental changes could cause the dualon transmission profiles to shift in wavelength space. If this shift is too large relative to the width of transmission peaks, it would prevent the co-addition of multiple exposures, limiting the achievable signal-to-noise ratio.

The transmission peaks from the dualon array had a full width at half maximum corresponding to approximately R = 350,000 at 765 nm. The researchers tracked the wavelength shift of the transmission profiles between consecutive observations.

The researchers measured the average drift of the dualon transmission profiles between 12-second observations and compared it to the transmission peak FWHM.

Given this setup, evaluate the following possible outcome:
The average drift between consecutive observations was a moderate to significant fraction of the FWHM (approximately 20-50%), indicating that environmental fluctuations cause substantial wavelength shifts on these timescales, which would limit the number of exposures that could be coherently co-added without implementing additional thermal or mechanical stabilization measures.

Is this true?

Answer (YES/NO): NO